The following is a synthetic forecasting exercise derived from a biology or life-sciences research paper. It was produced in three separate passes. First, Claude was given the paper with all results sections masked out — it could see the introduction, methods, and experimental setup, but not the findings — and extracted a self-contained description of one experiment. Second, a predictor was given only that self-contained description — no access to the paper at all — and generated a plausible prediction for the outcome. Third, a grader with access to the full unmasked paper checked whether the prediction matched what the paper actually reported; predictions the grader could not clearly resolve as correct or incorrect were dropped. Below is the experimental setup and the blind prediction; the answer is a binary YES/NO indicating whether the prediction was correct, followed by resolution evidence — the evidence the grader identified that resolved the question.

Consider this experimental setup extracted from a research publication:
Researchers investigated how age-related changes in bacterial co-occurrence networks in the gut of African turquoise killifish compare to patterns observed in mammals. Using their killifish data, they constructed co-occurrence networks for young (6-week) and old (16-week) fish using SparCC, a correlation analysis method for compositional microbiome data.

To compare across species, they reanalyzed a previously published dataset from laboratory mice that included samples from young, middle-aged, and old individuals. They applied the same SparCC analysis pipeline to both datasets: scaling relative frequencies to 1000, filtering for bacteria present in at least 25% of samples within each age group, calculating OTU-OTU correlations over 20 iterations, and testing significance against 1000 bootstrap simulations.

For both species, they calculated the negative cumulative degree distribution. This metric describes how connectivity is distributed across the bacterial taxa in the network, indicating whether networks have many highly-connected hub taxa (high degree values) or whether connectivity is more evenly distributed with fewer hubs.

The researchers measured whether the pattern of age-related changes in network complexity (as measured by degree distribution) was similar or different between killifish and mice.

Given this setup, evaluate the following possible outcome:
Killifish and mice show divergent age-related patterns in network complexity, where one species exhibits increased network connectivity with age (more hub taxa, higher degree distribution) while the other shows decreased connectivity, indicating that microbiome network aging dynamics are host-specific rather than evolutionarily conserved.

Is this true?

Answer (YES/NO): NO